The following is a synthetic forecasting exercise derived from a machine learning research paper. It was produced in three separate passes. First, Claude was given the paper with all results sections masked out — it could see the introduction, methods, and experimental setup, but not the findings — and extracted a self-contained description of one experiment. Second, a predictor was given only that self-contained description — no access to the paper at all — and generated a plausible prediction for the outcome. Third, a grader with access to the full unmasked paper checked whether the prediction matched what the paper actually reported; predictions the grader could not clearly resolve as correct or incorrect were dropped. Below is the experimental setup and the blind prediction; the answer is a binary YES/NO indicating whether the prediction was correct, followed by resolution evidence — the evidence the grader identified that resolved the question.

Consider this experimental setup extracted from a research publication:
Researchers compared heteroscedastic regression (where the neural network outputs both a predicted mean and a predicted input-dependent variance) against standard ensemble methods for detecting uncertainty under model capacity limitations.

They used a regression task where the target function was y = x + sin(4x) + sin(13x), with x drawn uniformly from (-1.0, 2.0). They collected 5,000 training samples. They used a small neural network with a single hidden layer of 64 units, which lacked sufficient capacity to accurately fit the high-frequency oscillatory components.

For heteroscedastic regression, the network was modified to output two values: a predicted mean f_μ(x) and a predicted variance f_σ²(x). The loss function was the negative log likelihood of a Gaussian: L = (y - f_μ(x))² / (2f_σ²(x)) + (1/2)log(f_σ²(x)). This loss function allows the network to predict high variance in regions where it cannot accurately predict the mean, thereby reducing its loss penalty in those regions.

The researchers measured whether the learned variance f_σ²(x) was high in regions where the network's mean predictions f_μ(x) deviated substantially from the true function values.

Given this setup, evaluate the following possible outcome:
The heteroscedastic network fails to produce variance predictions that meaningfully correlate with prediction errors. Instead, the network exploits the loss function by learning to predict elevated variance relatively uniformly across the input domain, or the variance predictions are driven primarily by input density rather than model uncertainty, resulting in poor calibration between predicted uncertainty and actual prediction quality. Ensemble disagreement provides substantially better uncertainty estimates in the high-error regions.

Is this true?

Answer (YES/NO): NO